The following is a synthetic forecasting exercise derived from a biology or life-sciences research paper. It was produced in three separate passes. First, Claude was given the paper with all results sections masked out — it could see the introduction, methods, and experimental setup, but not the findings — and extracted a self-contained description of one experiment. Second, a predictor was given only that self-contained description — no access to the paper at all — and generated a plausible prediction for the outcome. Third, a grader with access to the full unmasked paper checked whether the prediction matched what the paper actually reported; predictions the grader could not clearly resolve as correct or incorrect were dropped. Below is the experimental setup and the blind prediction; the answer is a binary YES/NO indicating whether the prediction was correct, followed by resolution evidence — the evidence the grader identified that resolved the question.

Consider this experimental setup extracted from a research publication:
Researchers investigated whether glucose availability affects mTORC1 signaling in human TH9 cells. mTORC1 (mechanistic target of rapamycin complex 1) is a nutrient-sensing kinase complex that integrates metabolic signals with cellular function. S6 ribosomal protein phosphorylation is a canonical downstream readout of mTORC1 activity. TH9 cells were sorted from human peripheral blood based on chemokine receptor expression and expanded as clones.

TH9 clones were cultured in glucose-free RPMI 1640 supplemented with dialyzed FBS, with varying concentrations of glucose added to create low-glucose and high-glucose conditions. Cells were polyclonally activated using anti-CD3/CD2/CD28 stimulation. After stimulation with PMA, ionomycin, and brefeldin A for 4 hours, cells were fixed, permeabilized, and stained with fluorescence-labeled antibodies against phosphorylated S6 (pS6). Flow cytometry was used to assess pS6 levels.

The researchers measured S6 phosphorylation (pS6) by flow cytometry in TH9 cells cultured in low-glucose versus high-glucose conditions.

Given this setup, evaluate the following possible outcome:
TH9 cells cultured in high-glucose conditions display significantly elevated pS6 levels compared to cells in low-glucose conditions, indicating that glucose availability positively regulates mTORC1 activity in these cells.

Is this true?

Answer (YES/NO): YES